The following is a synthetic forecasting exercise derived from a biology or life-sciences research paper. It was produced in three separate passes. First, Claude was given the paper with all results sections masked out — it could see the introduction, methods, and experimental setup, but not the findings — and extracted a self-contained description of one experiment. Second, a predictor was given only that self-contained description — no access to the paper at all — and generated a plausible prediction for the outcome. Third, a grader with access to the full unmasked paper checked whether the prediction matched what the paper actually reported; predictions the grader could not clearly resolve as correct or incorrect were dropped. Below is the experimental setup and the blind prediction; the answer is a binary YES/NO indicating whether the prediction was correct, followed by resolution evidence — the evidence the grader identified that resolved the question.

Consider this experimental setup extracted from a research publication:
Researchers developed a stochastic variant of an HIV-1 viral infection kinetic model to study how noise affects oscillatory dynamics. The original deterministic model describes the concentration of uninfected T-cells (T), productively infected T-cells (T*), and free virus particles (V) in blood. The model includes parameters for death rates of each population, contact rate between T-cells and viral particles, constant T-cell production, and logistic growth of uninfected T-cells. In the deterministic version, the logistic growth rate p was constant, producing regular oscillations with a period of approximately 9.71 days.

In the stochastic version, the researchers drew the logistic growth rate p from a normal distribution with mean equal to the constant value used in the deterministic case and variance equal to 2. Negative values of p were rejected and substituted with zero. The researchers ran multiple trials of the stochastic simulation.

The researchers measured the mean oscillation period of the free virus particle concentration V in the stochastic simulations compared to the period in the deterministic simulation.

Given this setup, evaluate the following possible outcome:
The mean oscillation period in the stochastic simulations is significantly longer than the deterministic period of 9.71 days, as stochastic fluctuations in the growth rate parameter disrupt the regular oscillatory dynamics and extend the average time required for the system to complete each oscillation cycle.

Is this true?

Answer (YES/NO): NO